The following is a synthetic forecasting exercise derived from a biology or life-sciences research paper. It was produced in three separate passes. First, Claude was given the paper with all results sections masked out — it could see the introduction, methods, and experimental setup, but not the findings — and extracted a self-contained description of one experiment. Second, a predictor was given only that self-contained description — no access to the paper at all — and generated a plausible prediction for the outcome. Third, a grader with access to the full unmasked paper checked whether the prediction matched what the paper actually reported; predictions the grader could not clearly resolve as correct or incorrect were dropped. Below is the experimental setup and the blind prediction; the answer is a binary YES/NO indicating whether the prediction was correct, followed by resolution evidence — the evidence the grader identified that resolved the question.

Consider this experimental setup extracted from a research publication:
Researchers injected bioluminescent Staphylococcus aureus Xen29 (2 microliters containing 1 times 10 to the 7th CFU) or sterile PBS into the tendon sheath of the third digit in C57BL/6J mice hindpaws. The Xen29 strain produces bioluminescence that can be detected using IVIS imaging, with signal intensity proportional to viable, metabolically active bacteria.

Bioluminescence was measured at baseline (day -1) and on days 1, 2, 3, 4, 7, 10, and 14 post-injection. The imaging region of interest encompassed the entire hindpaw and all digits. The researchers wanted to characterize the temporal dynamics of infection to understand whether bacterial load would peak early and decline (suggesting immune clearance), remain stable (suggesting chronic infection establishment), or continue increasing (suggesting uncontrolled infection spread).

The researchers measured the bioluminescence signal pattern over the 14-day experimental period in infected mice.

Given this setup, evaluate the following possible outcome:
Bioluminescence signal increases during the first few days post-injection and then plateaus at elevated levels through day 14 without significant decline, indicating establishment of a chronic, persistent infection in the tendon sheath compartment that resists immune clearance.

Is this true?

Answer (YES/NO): NO